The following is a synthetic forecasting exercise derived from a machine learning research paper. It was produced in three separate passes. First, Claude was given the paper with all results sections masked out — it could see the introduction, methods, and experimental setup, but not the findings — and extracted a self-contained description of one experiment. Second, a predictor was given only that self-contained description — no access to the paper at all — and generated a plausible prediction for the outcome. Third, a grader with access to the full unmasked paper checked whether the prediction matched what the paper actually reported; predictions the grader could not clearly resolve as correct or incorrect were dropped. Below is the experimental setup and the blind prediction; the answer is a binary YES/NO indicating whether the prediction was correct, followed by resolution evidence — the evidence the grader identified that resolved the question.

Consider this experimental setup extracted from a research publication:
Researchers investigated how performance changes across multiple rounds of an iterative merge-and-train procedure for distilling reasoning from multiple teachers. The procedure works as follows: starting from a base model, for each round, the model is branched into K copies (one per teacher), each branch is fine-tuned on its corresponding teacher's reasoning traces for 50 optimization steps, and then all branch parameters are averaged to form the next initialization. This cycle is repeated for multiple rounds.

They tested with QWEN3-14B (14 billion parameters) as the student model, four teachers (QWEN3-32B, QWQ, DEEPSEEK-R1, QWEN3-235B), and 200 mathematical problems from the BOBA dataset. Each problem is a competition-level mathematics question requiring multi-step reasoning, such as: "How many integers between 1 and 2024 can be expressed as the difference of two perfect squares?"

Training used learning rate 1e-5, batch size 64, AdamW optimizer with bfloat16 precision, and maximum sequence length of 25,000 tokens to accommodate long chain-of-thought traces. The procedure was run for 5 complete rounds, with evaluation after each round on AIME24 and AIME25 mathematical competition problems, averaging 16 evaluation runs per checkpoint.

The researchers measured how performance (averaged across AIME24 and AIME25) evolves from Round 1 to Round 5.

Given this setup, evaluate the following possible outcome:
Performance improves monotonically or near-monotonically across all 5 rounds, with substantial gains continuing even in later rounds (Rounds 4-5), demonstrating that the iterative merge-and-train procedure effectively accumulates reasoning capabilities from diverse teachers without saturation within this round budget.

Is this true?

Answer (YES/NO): NO